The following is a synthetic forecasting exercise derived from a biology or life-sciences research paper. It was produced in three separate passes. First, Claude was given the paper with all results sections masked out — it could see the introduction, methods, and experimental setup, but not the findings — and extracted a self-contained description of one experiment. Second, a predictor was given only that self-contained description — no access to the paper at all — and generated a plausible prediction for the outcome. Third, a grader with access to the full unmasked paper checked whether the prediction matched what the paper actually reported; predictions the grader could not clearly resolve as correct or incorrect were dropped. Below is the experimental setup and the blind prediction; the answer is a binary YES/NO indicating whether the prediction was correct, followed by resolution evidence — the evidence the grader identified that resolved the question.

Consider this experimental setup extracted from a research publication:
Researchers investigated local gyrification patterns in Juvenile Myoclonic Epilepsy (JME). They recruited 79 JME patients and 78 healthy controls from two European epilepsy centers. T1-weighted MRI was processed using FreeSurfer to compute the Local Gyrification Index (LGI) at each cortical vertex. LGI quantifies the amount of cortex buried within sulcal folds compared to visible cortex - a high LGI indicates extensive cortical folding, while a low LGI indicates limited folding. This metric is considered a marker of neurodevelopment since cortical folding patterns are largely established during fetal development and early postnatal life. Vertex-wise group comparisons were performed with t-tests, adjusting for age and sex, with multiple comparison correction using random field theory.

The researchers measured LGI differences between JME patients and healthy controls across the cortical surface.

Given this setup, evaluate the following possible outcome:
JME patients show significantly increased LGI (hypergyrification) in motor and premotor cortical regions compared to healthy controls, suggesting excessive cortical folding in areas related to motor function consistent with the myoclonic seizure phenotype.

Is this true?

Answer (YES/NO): NO